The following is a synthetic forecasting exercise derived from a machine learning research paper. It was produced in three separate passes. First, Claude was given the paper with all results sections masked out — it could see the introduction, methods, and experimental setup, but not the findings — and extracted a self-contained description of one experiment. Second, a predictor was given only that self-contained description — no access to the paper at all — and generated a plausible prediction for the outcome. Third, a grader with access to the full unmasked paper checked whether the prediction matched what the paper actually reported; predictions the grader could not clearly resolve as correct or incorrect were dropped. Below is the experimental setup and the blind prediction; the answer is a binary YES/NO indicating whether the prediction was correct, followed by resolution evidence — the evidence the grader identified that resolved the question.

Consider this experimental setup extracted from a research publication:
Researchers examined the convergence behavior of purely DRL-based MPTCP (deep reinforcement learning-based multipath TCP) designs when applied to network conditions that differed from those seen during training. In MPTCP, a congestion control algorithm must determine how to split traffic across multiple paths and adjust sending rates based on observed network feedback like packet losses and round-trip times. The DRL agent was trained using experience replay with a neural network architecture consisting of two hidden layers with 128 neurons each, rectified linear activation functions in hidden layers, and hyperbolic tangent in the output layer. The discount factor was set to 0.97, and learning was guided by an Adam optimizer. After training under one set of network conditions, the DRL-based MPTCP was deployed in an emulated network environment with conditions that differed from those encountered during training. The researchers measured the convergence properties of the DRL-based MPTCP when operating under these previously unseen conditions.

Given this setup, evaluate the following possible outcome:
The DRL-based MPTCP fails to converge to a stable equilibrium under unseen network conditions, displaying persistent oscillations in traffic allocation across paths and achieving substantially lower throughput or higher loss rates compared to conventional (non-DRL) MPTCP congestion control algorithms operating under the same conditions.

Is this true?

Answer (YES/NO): NO